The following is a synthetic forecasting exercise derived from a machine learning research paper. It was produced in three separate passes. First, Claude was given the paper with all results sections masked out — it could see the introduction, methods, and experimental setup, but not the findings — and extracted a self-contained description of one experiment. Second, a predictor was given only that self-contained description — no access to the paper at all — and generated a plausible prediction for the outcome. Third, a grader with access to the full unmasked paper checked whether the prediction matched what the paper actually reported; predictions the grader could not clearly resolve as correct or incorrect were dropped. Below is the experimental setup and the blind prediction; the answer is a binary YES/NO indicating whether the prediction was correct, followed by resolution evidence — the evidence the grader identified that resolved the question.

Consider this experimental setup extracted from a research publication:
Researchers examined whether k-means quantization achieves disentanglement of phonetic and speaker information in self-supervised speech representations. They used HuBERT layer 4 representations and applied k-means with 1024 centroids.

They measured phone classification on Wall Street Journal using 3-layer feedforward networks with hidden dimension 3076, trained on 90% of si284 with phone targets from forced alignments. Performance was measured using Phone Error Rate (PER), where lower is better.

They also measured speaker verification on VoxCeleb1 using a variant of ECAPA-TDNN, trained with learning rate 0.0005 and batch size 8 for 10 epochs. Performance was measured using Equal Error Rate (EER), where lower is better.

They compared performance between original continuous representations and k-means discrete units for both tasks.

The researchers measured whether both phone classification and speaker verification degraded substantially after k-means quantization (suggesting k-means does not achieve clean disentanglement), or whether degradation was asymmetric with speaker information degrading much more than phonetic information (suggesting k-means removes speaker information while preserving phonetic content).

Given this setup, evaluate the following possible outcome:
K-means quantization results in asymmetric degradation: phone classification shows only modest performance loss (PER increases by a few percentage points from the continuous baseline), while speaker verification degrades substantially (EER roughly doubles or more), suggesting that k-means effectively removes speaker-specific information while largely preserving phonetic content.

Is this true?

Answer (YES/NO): NO